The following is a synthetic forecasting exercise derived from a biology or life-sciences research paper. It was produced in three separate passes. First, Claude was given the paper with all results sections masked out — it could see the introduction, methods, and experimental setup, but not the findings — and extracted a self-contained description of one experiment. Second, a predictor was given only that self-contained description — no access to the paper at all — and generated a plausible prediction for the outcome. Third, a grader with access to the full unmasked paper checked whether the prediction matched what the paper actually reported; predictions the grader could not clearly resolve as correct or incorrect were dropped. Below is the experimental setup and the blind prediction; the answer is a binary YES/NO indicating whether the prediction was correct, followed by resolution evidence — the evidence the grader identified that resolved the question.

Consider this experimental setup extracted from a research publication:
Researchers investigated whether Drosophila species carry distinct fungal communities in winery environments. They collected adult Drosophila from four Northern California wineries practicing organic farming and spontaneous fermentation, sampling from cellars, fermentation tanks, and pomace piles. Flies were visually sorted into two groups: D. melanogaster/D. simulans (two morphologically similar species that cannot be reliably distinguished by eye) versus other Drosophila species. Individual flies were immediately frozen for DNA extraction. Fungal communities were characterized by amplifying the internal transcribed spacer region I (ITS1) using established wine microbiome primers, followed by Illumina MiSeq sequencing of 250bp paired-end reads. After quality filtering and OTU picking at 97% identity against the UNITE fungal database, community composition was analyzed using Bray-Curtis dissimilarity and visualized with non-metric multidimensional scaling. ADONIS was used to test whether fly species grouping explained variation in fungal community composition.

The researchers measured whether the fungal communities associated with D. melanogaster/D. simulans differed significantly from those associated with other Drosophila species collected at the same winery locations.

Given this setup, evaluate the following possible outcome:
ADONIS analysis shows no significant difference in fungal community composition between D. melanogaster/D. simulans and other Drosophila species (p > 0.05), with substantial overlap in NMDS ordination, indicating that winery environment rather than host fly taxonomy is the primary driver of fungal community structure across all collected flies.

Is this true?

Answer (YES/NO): NO